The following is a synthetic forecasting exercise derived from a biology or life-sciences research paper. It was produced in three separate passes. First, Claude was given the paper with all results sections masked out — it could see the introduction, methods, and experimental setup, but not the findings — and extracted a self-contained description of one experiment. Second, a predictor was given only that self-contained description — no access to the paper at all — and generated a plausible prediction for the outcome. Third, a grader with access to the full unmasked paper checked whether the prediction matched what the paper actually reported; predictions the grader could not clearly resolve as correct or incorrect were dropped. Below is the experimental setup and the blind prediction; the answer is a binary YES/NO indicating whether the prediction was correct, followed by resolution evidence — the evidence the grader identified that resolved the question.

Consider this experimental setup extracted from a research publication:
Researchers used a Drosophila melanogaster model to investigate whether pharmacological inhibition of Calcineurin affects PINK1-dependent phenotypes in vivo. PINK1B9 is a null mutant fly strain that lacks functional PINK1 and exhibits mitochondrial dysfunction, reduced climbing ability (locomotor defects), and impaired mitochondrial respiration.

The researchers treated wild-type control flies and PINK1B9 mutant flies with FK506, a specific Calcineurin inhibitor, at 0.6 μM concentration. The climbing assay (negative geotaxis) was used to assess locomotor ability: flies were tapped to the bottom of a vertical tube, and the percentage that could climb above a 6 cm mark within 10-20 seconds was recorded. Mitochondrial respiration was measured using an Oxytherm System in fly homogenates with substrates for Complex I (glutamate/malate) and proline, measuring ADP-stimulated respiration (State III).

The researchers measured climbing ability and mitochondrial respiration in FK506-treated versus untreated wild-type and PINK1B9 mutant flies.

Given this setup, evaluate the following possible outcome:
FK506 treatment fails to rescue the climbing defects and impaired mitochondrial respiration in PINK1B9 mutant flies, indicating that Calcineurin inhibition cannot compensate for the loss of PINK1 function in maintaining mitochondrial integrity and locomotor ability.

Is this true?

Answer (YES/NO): YES